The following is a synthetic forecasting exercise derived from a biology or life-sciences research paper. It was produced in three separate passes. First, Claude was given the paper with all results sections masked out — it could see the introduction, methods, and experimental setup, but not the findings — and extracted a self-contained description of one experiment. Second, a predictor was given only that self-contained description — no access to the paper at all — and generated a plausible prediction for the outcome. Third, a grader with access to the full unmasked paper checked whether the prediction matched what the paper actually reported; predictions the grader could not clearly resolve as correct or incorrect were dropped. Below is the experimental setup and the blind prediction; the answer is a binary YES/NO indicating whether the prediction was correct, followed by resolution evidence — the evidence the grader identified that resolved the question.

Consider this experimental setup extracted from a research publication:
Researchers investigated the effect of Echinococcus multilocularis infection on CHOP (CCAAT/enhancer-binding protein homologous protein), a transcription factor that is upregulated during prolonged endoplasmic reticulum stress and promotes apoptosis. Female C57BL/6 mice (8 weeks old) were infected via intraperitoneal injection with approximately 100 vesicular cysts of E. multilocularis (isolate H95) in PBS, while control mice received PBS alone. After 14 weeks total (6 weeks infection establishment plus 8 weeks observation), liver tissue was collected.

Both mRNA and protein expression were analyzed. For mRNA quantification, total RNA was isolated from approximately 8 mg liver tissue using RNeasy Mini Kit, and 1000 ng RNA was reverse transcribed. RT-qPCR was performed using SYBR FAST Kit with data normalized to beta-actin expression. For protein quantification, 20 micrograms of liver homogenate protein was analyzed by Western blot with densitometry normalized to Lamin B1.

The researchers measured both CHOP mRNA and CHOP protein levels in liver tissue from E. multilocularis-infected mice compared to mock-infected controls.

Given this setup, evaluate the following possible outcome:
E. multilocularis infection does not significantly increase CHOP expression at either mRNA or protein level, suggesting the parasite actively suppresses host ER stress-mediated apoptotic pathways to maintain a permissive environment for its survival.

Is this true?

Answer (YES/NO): NO